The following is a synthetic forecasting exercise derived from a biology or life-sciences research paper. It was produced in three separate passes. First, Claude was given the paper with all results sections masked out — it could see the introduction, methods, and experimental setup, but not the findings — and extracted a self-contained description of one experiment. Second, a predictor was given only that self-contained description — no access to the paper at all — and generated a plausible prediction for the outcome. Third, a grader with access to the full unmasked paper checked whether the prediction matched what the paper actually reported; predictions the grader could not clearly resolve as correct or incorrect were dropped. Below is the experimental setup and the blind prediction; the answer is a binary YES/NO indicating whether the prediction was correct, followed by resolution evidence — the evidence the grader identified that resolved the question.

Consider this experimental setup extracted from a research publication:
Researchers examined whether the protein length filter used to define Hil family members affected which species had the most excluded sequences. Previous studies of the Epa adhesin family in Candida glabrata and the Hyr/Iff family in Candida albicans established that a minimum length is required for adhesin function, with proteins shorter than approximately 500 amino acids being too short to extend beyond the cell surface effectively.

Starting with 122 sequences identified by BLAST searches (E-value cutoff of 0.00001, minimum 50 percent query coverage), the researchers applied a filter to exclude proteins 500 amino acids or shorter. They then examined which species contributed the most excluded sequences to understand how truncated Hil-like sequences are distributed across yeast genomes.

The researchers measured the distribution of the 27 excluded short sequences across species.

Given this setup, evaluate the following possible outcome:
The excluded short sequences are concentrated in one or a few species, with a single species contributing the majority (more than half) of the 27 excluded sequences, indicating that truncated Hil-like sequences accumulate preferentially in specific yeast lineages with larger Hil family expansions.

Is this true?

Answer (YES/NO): NO